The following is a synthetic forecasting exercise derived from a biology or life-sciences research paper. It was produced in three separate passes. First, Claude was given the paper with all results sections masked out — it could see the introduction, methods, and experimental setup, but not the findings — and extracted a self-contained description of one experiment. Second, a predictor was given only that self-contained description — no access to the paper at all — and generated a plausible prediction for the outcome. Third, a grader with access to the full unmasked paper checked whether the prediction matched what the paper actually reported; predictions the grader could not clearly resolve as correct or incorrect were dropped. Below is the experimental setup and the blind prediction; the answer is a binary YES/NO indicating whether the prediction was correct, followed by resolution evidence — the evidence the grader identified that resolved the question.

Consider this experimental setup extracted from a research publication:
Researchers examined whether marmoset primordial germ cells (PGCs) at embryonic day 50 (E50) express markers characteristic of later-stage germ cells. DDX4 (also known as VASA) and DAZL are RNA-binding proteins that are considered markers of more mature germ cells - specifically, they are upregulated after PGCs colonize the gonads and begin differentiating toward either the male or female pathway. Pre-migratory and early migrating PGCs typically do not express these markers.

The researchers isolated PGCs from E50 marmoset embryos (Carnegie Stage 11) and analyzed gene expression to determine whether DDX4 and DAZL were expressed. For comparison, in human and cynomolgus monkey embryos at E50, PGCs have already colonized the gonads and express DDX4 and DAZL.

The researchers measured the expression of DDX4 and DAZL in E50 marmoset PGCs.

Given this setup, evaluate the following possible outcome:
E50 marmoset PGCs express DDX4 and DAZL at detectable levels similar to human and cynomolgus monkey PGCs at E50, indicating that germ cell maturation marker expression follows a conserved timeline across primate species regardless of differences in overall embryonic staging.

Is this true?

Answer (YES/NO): NO